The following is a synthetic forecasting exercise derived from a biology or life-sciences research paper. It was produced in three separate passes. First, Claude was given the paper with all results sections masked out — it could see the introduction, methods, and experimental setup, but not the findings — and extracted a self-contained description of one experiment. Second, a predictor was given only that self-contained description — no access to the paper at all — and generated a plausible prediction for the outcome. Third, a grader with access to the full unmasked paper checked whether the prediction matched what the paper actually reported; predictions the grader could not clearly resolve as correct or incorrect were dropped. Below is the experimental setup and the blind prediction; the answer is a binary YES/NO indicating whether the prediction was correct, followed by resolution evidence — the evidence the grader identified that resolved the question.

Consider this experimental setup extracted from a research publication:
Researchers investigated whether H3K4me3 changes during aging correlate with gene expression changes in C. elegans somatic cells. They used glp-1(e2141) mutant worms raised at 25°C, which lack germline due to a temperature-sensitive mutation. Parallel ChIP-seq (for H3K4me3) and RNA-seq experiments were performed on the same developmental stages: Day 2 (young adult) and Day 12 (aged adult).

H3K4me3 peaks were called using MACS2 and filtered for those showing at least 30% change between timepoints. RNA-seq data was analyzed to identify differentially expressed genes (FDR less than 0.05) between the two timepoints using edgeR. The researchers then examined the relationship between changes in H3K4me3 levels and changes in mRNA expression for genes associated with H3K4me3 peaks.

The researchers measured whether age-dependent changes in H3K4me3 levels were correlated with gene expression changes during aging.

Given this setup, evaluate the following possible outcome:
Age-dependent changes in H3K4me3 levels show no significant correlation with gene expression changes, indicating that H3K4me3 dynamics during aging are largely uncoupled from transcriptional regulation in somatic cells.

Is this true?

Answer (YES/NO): NO